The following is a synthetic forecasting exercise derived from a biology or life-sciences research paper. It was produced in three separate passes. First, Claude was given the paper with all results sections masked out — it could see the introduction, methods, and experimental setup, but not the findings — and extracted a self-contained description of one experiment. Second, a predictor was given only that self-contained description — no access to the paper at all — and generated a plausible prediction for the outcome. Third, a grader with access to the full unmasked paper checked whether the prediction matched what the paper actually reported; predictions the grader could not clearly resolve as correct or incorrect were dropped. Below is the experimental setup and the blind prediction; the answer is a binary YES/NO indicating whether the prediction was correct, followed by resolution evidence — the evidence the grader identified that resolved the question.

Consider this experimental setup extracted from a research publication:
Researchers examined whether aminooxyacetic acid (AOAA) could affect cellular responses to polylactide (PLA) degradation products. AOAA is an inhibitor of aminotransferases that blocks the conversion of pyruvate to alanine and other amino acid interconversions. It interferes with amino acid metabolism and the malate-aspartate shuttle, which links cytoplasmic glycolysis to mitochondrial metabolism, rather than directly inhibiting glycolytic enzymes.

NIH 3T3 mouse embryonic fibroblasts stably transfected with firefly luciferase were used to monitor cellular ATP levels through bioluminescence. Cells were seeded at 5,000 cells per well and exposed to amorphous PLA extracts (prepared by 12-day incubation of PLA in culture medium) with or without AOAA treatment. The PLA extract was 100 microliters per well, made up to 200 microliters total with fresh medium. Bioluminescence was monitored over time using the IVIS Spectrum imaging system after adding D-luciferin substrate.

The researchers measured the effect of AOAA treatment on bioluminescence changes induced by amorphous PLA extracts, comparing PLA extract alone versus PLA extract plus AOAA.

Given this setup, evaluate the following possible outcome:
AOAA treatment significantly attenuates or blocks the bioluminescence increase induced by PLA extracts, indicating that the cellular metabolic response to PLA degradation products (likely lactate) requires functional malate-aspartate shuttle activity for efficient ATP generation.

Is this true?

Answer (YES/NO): YES